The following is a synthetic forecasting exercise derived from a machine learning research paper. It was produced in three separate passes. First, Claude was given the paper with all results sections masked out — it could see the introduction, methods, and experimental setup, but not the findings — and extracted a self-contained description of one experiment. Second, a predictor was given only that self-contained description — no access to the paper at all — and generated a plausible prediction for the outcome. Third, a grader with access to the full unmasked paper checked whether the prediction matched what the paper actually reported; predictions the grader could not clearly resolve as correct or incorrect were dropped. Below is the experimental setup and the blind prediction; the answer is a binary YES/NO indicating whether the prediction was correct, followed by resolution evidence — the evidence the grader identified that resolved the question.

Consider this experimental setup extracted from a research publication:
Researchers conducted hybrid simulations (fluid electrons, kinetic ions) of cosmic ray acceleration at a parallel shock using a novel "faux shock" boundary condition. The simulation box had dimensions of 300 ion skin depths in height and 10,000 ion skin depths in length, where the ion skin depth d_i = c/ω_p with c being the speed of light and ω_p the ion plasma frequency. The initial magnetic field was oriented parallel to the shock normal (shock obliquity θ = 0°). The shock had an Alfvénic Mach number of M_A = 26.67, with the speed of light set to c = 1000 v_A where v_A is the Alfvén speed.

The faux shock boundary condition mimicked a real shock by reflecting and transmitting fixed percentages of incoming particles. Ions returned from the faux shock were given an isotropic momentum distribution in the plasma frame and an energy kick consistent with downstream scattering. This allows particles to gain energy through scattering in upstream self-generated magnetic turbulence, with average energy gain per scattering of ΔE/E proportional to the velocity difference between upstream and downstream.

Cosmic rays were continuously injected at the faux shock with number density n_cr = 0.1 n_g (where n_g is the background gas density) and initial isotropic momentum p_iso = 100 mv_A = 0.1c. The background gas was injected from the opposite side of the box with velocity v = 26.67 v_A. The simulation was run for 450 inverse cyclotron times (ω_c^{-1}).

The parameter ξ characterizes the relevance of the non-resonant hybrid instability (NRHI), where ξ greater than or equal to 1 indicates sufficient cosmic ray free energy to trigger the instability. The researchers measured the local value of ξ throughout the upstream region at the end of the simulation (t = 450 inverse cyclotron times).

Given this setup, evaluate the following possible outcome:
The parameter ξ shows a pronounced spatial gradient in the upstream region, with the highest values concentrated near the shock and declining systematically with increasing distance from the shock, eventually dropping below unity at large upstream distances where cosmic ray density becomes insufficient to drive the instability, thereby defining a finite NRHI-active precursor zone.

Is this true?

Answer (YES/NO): NO